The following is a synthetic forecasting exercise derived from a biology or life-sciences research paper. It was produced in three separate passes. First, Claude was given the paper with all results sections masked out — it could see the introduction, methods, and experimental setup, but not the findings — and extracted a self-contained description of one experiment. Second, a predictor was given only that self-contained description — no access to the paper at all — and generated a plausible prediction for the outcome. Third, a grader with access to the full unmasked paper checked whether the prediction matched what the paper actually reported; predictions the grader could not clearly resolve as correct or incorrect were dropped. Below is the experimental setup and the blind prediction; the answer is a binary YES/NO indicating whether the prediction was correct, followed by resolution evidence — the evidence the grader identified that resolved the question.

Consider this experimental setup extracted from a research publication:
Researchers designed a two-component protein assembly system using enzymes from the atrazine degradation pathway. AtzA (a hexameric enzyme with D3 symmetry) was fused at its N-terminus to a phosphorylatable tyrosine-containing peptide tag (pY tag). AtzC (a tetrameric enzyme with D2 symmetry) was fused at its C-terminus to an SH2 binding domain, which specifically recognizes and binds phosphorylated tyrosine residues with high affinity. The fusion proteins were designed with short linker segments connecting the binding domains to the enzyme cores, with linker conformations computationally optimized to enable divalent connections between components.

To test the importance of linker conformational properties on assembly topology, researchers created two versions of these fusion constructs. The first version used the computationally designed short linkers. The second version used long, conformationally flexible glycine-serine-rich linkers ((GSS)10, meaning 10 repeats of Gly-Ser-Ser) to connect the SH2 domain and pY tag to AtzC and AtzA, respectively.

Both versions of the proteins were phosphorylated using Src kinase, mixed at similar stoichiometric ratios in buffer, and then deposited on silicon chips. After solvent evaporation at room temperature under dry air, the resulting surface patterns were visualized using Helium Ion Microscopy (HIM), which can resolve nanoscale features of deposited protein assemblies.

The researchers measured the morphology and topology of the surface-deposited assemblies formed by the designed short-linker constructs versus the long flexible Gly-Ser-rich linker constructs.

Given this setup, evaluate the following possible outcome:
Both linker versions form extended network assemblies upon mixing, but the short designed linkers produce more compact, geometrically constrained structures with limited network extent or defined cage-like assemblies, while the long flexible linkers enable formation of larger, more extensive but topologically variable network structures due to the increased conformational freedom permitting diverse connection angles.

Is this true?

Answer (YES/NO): NO